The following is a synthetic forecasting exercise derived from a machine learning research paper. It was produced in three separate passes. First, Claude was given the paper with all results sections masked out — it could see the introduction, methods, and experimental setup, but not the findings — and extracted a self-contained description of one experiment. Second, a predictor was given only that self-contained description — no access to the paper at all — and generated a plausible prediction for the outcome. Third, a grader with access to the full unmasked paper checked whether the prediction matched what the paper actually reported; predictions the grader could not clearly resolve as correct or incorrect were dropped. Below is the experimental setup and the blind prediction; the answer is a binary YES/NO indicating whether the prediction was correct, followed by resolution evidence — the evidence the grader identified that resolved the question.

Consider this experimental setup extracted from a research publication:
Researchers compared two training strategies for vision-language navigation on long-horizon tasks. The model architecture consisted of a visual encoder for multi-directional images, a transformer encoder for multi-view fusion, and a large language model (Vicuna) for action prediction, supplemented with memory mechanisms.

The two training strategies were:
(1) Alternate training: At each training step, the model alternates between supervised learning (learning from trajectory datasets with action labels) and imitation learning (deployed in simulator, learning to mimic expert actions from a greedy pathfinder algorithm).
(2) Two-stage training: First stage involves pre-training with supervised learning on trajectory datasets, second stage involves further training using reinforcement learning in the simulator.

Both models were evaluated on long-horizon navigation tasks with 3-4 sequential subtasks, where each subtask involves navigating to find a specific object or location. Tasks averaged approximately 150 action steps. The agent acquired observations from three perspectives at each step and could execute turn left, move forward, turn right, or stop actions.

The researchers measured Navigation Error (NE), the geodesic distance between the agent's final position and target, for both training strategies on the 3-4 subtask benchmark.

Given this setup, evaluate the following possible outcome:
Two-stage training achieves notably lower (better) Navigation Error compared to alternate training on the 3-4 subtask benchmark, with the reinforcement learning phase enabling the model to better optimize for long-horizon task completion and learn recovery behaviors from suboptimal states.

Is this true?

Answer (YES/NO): NO